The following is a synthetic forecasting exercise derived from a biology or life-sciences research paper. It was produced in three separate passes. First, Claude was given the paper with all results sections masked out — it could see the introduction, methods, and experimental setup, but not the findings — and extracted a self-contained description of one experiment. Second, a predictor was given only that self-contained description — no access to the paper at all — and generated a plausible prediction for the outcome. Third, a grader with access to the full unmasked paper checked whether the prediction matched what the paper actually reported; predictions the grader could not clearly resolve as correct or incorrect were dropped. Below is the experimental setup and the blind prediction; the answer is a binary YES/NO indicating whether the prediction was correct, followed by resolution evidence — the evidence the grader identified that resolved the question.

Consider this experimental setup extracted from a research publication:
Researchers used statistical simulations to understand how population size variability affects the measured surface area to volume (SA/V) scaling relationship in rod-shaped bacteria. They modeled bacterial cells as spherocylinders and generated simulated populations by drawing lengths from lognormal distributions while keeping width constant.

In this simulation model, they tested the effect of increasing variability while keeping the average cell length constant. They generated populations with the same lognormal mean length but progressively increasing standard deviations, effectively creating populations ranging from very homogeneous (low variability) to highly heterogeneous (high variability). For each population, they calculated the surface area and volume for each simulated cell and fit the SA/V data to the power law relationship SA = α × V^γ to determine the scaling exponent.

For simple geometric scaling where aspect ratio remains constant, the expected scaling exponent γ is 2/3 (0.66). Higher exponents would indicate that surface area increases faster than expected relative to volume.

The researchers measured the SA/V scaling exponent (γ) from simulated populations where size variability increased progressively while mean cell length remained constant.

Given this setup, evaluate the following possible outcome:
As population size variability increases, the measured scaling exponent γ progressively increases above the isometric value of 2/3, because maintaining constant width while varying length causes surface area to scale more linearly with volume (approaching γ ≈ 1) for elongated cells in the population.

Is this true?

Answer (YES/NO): YES